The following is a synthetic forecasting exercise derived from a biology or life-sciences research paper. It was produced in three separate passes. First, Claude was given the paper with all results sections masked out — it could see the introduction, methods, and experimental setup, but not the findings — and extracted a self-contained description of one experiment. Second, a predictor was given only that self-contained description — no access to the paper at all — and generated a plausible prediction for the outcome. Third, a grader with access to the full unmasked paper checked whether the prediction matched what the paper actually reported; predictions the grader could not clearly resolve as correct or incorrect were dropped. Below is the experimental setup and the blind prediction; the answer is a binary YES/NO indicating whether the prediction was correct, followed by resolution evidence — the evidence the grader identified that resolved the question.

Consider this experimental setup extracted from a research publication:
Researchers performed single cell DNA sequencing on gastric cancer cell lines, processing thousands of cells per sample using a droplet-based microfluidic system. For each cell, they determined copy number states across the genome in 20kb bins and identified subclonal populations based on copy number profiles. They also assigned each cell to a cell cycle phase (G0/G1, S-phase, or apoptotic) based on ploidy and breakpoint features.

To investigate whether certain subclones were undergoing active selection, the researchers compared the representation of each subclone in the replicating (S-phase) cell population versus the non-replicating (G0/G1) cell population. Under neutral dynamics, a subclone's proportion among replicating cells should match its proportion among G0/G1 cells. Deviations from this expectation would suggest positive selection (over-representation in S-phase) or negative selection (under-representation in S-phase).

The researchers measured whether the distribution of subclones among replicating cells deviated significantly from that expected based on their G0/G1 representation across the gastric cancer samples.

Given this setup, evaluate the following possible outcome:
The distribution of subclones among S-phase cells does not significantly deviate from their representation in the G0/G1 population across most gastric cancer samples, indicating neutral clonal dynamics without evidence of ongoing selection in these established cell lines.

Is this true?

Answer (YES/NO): NO